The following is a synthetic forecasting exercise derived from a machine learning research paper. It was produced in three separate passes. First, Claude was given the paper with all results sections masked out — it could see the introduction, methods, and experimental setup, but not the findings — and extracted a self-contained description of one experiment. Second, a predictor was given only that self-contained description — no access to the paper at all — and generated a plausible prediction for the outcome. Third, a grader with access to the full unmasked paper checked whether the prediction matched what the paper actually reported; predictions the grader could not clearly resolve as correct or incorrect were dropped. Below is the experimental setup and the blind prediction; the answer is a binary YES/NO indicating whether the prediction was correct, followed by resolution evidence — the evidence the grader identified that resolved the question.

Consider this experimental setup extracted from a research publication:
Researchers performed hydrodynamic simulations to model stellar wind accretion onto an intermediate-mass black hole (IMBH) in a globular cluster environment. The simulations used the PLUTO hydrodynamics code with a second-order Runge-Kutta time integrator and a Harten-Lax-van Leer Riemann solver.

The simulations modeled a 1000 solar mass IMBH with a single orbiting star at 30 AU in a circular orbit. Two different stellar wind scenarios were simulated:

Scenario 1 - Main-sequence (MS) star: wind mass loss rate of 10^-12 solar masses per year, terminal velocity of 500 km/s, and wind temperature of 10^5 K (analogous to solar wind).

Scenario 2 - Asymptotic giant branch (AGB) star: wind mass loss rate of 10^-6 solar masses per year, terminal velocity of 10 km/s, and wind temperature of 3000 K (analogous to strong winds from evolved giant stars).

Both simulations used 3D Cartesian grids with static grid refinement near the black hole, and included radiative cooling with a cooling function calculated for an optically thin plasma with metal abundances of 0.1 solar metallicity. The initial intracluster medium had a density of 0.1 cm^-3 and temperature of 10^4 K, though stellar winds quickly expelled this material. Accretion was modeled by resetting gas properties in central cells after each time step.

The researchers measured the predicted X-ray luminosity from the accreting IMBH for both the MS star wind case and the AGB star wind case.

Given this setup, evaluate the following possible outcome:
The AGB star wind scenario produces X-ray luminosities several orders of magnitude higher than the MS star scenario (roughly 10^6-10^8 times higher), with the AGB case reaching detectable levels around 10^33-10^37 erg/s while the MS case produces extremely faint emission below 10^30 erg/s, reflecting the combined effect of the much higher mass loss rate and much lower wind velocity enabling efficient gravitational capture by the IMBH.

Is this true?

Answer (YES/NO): NO